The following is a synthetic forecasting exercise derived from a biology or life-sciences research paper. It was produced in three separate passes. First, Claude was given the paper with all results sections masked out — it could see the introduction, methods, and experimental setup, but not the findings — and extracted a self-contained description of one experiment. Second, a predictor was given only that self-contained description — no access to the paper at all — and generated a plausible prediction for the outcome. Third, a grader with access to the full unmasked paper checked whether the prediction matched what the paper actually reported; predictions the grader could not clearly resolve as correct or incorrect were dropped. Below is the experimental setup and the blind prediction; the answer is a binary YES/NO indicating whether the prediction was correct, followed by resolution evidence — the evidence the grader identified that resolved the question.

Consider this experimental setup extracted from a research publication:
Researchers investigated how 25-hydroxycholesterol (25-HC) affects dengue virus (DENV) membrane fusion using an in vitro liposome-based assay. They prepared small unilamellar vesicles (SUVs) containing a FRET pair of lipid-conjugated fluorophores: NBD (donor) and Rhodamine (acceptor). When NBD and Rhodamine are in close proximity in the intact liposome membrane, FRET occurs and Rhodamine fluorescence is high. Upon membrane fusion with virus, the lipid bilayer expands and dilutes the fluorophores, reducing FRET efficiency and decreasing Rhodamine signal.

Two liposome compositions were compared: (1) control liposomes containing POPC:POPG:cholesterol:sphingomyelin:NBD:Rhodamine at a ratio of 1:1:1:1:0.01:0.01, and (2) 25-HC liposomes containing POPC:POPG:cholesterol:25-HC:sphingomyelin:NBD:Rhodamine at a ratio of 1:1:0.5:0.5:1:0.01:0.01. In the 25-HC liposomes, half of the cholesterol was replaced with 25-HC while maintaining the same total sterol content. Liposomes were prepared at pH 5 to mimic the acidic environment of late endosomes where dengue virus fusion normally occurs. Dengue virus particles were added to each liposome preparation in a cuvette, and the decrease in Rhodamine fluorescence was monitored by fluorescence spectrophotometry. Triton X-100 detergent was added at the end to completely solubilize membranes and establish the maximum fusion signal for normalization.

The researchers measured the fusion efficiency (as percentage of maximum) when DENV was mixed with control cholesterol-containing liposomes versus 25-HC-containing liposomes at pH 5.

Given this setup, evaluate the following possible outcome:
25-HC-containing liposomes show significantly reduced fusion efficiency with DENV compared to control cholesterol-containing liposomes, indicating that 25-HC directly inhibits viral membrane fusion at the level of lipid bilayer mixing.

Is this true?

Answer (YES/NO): YES